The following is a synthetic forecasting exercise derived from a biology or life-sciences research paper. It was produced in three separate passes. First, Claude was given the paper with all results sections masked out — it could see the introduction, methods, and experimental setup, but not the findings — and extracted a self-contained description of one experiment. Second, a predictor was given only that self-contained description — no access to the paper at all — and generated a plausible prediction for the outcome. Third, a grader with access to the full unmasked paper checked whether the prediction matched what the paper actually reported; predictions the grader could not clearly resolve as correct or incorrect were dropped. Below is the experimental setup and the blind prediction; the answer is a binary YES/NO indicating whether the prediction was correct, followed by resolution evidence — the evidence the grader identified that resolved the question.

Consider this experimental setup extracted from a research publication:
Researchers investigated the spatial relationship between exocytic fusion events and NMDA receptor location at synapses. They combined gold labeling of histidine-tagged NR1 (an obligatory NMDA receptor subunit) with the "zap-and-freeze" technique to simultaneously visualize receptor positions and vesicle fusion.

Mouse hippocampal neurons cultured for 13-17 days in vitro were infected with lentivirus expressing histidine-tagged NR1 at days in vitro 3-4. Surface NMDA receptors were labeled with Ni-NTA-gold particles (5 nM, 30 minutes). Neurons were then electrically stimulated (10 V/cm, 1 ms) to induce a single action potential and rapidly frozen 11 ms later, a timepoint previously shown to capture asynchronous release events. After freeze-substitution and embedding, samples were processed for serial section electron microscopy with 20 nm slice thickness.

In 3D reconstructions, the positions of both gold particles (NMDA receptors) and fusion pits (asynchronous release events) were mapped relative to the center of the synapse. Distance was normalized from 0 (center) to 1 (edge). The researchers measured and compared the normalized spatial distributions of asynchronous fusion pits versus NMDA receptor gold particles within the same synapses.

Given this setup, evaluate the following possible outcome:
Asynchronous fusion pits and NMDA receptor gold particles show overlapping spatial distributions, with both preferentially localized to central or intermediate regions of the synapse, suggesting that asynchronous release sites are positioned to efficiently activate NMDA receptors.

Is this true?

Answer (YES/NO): YES